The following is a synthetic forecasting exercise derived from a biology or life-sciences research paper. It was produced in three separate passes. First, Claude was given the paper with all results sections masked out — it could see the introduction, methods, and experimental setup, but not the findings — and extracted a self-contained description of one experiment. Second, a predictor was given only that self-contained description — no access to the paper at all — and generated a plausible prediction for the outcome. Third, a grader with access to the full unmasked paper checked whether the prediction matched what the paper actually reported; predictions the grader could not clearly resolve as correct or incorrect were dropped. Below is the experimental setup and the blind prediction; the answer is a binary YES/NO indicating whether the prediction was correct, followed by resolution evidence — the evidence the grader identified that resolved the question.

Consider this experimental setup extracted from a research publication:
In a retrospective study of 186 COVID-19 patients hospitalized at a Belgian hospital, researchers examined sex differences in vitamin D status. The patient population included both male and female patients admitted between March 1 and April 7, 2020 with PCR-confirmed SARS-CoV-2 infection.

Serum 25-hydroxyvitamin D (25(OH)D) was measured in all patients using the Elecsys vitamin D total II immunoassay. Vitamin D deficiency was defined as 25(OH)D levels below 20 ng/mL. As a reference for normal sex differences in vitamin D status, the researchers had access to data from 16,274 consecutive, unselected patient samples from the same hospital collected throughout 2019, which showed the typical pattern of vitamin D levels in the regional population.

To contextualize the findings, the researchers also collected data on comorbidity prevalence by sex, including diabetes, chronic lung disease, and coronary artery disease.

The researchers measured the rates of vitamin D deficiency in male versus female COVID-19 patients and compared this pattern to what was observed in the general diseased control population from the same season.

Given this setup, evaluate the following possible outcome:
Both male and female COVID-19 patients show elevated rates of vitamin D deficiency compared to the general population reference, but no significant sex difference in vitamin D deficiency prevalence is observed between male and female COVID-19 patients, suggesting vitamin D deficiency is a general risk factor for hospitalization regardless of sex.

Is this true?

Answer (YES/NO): NO